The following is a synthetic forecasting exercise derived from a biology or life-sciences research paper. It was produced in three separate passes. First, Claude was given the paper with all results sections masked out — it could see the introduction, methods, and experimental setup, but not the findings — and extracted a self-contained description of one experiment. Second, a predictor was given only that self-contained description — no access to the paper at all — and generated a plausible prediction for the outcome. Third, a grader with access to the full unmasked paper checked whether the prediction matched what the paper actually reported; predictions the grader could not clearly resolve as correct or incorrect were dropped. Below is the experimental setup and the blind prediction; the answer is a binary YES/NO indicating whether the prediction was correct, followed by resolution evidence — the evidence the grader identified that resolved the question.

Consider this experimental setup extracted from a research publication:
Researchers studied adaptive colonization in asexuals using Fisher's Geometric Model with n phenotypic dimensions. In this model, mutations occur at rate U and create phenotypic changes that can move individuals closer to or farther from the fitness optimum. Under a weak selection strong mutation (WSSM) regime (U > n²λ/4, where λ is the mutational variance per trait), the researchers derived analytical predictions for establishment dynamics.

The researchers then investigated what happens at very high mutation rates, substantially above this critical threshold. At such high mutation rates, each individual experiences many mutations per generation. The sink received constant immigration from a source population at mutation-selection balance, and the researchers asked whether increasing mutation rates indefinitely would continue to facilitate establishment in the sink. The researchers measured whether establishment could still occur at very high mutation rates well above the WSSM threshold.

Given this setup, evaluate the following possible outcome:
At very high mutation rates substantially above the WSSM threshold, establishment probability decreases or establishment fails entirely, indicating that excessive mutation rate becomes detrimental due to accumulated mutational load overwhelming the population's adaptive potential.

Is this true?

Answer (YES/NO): YES